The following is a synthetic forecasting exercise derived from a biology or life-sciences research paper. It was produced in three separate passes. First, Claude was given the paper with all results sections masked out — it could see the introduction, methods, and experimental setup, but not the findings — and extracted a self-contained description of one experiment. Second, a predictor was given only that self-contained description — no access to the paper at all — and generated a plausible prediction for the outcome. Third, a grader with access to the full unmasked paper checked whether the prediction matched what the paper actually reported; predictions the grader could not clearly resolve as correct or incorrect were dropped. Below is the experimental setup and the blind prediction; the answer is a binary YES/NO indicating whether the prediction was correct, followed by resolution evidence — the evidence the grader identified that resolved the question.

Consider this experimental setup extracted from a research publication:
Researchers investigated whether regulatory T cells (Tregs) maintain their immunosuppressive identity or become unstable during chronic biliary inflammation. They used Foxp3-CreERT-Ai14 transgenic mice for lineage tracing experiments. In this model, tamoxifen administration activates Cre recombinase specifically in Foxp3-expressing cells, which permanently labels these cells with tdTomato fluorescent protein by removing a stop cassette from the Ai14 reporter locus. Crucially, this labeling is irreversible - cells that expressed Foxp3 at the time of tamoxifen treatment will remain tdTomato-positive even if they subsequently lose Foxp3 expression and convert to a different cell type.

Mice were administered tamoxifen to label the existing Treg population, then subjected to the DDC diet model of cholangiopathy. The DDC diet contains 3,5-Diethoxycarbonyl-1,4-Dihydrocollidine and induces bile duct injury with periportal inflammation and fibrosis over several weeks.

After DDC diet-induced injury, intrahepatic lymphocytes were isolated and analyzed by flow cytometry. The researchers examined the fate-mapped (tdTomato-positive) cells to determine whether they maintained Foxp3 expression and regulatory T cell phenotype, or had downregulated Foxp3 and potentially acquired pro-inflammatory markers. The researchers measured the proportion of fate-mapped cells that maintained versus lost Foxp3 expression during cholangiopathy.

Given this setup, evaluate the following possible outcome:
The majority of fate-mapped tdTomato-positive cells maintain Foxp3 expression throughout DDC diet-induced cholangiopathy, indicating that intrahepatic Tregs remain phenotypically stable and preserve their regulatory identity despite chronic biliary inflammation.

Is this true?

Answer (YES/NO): NO